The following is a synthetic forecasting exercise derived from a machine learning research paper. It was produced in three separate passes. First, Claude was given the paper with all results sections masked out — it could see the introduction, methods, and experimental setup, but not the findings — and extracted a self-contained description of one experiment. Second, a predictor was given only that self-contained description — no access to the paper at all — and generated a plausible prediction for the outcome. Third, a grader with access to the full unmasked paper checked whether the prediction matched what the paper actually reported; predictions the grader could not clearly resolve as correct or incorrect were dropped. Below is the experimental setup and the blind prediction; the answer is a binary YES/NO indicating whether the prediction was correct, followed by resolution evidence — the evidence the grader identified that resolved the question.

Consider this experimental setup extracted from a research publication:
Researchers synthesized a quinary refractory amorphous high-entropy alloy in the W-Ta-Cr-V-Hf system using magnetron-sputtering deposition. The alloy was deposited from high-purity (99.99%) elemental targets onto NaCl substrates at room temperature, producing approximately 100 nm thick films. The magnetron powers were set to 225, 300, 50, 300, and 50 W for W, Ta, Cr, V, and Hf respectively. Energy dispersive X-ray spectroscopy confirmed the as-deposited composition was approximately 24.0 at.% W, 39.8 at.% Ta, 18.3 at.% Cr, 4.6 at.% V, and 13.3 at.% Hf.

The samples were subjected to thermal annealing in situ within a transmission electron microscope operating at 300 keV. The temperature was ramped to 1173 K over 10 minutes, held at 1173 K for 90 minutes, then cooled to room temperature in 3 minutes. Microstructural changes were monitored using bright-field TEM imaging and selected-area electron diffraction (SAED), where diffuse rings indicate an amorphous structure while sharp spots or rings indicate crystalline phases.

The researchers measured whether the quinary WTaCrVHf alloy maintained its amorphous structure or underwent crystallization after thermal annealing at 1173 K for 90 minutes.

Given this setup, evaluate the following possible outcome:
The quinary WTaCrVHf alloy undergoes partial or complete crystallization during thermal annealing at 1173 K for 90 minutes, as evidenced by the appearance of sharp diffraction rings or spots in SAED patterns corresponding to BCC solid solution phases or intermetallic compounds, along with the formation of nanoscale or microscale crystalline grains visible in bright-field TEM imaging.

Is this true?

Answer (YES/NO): NO